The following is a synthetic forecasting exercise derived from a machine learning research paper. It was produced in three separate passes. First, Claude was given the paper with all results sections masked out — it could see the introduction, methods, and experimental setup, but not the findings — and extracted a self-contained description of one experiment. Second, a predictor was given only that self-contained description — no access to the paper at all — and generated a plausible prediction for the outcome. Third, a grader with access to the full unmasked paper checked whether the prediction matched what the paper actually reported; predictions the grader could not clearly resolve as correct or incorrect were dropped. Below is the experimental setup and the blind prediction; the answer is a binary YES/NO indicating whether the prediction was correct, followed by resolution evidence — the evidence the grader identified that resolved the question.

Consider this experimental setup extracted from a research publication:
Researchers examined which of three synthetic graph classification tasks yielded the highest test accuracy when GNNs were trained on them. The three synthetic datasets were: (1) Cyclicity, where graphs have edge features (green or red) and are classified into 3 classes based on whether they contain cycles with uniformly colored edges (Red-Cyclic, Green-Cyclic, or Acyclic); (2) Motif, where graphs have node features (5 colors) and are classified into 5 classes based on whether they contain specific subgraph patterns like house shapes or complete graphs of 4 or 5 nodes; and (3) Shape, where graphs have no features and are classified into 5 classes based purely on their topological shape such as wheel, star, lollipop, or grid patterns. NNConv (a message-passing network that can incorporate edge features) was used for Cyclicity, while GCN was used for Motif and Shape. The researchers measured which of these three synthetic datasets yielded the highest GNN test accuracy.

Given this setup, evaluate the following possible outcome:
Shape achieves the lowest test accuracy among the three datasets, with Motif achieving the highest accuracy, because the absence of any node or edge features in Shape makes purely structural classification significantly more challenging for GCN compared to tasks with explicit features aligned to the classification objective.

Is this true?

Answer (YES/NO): YES